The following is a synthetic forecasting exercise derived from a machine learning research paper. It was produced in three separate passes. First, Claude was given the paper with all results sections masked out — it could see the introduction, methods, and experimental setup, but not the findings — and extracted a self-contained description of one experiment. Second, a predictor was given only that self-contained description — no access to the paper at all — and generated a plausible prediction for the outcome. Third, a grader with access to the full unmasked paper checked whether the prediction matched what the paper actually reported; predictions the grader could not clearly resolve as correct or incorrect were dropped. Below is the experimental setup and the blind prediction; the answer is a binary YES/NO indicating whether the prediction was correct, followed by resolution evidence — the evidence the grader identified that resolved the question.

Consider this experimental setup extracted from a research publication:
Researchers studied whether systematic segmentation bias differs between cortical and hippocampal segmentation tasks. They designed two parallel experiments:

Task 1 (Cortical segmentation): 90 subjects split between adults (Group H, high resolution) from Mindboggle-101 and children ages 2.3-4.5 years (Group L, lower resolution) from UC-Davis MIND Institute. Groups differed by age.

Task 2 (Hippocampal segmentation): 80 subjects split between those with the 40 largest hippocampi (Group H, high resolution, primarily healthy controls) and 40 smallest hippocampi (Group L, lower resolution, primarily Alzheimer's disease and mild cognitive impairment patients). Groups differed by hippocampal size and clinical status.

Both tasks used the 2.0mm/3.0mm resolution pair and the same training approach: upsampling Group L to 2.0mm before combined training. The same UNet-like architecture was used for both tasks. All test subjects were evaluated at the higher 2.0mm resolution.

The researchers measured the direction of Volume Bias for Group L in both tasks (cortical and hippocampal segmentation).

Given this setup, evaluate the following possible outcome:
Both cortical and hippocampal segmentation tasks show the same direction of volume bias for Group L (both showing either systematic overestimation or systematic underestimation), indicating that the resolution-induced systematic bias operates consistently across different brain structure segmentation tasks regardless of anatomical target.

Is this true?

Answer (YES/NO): YES